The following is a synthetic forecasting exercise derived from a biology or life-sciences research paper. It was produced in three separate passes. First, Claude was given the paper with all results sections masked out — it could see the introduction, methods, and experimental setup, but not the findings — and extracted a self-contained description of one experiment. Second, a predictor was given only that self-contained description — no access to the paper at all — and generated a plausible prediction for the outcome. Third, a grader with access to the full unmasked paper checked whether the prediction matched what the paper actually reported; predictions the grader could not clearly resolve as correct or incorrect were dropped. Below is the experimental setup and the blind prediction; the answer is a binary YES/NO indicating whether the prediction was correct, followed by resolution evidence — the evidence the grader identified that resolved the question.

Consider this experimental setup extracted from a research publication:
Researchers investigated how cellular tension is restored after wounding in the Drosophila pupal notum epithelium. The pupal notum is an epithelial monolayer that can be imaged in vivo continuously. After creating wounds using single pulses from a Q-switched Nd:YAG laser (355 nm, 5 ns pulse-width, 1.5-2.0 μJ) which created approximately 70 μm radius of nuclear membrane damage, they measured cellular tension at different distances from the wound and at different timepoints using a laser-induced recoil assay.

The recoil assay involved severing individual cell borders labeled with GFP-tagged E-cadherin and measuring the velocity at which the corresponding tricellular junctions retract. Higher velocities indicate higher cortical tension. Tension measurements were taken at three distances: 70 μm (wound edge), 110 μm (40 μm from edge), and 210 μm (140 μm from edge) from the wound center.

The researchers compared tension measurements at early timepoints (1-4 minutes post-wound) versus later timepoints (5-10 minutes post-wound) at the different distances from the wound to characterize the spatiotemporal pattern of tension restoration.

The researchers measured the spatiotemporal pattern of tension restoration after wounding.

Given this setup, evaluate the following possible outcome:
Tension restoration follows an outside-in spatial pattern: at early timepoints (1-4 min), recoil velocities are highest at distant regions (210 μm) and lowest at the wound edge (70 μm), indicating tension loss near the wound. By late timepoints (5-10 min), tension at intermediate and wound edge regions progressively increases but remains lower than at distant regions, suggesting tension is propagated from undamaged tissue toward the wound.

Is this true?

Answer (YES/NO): YES